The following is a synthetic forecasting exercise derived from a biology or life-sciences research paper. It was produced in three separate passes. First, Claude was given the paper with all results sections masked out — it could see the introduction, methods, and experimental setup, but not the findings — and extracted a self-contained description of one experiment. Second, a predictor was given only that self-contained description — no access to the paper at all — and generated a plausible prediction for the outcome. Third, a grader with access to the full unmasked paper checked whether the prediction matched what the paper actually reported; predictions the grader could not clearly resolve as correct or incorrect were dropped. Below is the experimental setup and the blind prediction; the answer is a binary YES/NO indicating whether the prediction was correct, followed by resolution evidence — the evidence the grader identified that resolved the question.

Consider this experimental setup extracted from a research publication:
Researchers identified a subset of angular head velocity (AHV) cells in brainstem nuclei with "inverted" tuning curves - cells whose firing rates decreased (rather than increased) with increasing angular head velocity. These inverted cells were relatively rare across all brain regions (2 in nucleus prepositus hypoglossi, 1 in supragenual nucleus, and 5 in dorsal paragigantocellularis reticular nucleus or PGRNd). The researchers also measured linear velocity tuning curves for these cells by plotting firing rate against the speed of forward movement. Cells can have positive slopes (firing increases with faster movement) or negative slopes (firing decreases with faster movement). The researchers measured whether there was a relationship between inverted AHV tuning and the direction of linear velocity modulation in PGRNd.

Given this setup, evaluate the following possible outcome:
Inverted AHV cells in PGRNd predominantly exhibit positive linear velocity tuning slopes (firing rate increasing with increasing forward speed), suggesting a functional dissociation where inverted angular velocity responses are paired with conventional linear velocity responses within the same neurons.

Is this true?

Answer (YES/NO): NO